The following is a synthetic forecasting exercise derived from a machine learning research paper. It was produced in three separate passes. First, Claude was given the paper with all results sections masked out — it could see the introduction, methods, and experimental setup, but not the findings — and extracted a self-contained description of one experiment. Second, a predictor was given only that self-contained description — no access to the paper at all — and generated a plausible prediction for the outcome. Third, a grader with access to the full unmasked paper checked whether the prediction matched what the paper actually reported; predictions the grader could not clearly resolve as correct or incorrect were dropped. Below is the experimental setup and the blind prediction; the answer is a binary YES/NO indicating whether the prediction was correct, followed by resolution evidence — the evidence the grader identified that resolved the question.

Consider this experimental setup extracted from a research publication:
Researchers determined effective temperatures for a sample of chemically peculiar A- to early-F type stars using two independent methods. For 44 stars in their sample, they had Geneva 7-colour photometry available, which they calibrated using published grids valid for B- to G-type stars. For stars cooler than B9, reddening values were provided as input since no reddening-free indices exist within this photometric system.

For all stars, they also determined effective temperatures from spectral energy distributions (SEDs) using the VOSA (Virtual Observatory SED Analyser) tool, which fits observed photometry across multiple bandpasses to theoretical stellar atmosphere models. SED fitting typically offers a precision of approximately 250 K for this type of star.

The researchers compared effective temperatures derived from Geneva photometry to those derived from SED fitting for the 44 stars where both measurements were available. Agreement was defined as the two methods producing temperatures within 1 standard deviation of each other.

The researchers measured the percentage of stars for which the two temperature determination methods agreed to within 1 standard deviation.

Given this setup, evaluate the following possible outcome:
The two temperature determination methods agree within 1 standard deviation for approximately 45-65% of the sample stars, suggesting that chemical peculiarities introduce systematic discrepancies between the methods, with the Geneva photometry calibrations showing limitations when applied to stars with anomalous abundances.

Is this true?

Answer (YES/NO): NO